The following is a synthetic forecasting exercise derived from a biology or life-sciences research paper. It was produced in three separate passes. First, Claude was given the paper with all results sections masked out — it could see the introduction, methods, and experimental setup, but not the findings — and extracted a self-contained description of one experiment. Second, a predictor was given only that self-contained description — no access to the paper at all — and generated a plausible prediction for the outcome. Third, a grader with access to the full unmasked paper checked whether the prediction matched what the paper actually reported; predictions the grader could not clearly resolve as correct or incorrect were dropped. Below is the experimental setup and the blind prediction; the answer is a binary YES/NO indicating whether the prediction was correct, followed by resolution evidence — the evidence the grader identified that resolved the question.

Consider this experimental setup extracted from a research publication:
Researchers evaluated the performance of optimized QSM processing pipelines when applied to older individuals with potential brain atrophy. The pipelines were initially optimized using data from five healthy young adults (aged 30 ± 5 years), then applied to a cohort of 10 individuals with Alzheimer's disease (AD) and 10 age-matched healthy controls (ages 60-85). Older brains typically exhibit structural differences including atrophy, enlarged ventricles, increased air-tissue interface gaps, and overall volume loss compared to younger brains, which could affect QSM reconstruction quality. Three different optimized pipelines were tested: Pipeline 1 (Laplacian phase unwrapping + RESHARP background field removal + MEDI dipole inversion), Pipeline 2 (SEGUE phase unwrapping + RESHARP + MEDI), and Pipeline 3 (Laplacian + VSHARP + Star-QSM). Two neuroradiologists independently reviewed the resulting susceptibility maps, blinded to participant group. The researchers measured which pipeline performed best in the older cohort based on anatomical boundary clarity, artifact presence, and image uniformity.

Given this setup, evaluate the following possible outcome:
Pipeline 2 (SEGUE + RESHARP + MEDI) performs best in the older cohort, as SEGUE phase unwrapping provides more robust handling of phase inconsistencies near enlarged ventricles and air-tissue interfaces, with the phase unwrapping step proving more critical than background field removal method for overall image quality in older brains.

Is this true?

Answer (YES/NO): NO